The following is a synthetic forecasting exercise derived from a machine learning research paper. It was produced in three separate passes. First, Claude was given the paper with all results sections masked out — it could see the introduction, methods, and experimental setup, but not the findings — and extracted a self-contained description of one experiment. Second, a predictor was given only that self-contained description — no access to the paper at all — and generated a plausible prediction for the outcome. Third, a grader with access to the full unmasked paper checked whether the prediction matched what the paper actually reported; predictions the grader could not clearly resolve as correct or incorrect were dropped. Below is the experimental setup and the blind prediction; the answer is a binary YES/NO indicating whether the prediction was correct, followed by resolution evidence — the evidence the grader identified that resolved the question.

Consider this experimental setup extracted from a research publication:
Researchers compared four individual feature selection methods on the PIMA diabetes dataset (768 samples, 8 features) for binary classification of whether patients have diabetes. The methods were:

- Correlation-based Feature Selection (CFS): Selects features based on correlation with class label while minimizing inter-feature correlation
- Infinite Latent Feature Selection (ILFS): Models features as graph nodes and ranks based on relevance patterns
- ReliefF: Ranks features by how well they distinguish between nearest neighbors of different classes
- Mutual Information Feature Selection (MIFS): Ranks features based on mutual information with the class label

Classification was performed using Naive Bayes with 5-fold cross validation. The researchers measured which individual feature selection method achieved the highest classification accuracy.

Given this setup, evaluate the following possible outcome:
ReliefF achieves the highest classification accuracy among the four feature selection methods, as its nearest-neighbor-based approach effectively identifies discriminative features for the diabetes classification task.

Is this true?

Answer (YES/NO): YES